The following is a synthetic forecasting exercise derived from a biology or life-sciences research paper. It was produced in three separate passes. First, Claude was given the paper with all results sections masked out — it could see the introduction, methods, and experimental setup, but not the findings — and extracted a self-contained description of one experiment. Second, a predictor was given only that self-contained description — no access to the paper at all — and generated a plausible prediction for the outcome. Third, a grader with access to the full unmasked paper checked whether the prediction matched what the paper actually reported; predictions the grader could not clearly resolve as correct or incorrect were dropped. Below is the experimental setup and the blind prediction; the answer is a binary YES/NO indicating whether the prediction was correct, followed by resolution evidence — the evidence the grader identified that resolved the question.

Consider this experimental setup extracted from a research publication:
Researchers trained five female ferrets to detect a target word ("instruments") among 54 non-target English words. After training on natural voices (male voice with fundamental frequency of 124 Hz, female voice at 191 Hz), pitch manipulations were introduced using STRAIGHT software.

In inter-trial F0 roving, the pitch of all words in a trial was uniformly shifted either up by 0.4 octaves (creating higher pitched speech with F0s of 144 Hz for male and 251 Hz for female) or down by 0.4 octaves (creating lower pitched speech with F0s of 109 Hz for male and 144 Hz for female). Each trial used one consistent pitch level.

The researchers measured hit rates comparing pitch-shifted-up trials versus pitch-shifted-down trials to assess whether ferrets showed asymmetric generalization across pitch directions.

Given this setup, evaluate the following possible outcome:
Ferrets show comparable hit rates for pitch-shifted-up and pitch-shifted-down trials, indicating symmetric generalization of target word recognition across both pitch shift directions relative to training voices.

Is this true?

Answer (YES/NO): NO